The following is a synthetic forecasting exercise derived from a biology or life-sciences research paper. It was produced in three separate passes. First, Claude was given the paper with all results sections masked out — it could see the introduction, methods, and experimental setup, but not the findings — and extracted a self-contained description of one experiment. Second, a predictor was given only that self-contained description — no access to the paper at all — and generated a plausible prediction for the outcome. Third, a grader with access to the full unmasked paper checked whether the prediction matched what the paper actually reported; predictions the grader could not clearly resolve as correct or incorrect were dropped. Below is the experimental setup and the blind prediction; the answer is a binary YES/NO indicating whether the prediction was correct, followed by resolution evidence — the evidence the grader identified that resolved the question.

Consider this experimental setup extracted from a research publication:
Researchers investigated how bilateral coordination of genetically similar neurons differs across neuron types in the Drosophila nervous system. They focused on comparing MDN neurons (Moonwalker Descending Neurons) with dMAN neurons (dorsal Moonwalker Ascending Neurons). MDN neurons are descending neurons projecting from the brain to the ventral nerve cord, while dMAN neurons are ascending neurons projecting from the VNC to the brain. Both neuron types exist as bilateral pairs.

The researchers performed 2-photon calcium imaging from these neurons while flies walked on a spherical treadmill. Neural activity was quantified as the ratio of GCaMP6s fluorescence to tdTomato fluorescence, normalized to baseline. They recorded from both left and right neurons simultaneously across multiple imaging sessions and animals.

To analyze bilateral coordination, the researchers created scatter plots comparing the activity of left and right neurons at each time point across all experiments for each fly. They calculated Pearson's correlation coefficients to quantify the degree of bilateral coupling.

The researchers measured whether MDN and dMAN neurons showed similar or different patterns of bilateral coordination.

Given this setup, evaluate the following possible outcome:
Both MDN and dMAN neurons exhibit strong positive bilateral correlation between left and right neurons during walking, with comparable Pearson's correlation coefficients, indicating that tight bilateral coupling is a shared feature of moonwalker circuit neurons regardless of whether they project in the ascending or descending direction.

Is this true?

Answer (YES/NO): YES